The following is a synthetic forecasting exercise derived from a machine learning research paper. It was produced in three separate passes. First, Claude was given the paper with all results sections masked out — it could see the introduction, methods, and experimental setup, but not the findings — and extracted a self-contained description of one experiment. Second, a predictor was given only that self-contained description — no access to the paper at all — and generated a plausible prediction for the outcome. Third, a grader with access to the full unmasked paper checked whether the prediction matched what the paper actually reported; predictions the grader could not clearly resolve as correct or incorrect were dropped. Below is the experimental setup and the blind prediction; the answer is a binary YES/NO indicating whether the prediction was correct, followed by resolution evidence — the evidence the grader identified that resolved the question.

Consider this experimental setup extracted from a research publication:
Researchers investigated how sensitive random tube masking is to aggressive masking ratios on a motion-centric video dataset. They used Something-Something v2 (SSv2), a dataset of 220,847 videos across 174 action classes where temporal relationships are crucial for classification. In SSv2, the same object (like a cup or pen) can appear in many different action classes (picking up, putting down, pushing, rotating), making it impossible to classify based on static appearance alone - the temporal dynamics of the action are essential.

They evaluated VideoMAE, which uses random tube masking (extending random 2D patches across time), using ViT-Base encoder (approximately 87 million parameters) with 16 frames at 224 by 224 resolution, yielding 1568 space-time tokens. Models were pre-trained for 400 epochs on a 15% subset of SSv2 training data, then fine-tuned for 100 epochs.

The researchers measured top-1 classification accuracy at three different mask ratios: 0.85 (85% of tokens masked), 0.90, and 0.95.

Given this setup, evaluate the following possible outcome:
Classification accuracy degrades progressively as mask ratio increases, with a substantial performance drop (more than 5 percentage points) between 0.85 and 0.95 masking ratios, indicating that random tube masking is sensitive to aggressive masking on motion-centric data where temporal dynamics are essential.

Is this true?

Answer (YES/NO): NO